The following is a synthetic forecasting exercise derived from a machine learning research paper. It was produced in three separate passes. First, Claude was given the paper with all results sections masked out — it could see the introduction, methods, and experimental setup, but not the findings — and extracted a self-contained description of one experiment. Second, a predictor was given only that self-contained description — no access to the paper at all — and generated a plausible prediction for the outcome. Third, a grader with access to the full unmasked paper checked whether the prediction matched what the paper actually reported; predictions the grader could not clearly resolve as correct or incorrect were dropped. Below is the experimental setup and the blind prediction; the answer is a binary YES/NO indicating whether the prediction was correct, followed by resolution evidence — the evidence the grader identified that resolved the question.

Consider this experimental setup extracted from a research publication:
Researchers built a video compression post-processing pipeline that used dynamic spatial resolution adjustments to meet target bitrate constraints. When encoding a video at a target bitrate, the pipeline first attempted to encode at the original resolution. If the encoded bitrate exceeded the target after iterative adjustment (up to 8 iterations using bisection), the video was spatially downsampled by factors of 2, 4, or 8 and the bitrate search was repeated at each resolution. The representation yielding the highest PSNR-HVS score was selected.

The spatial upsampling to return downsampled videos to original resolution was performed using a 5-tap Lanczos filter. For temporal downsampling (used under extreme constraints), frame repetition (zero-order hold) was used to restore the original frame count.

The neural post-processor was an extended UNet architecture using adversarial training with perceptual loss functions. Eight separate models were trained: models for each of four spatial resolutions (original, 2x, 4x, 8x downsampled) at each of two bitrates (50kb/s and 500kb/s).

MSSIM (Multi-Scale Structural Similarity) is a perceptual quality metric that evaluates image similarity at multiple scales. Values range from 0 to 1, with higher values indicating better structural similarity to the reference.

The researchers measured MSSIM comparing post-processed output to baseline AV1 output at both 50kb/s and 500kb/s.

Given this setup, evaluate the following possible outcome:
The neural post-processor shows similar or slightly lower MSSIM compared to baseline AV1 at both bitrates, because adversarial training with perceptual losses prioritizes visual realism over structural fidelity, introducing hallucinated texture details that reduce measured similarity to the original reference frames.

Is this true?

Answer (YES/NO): NO